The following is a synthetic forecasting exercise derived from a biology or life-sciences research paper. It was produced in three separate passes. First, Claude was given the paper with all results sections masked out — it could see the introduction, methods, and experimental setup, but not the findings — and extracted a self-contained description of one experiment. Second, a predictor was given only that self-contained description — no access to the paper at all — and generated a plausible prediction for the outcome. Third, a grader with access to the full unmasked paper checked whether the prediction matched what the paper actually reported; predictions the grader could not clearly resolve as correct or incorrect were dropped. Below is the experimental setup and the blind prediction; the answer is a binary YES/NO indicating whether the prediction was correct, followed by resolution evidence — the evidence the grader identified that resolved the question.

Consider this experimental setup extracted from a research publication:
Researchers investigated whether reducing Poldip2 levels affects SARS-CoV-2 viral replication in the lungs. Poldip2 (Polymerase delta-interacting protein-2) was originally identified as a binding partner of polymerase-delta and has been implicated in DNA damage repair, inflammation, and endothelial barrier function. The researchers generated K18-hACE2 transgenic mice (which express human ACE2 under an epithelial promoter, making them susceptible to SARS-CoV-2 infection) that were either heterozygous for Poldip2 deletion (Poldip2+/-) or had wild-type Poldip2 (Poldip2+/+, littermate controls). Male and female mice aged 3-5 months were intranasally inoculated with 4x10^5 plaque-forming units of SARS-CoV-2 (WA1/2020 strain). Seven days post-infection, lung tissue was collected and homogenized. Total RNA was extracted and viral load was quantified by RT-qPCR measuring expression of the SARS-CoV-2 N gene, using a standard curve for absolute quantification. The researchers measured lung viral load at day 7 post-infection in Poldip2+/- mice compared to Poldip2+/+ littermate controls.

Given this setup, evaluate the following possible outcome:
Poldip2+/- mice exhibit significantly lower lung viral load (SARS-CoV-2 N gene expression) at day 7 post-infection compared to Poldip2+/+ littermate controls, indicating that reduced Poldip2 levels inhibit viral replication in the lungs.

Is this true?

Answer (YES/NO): NO